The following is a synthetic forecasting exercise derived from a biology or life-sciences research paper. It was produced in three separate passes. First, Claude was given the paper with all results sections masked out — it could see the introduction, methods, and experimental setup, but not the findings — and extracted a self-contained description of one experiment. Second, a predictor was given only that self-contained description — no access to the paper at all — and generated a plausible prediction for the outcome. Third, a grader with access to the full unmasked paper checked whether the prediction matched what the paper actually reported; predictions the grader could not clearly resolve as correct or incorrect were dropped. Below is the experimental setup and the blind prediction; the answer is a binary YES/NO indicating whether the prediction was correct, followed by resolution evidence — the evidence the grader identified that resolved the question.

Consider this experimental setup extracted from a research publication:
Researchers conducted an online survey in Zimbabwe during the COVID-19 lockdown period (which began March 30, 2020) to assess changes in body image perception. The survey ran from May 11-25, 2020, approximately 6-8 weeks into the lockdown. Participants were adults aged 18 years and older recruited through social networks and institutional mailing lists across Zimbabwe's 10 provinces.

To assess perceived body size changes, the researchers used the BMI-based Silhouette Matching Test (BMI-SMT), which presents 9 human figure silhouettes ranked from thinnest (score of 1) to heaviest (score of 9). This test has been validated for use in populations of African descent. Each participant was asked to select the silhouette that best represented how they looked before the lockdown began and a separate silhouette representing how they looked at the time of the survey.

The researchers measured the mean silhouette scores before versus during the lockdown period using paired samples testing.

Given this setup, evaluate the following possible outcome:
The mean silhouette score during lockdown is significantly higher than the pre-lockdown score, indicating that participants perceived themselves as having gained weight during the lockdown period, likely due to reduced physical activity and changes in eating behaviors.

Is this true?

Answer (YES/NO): YES